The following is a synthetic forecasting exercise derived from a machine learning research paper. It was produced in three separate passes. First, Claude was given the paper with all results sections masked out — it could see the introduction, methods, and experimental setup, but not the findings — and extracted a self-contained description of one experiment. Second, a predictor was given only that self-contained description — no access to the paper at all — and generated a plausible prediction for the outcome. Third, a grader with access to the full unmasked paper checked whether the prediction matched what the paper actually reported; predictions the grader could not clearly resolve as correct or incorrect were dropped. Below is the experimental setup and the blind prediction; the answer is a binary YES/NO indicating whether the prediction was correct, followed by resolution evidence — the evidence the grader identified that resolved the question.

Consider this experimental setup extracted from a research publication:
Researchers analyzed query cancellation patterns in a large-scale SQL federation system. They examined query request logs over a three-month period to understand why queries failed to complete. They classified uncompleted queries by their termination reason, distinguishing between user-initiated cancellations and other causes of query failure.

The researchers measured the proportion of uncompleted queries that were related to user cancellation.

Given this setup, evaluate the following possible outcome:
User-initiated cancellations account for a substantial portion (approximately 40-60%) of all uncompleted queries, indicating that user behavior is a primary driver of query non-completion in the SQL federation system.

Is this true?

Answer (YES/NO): NO